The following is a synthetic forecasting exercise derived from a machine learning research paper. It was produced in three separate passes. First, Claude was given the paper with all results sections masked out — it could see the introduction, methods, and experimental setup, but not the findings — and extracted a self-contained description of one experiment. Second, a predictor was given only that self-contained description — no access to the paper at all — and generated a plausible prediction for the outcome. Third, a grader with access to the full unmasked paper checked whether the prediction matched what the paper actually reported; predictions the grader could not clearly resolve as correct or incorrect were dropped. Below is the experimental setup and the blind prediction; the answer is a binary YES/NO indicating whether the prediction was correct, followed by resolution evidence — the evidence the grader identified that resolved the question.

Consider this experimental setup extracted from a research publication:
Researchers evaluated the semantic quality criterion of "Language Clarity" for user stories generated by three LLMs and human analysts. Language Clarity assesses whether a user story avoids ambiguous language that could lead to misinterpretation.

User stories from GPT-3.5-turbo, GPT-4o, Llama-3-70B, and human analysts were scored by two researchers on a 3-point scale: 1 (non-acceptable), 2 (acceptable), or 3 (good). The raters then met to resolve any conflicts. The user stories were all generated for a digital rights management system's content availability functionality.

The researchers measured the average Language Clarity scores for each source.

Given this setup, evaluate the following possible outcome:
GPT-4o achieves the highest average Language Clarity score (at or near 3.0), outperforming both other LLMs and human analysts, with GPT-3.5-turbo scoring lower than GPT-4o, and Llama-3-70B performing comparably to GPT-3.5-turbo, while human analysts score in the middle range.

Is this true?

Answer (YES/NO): NO